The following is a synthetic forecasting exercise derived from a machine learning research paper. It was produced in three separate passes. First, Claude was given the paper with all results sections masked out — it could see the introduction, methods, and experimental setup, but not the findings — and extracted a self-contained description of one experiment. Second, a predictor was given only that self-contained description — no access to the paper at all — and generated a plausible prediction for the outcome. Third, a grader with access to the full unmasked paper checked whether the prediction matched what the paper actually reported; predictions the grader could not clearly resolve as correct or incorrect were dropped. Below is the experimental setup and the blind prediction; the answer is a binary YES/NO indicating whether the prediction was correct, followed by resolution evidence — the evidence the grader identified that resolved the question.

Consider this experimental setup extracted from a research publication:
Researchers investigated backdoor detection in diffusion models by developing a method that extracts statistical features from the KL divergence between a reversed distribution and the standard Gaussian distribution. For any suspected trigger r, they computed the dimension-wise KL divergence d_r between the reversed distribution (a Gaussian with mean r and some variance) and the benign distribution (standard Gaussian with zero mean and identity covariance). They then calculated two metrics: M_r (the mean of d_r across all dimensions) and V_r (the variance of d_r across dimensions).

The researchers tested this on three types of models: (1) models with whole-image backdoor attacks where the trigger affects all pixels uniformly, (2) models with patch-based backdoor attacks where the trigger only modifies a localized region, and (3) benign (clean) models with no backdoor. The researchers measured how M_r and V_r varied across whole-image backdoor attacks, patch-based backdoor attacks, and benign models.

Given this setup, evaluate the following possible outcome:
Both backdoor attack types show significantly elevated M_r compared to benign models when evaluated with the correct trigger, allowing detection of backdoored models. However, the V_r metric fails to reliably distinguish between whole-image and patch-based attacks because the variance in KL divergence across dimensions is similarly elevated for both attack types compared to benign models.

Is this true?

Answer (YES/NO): NO